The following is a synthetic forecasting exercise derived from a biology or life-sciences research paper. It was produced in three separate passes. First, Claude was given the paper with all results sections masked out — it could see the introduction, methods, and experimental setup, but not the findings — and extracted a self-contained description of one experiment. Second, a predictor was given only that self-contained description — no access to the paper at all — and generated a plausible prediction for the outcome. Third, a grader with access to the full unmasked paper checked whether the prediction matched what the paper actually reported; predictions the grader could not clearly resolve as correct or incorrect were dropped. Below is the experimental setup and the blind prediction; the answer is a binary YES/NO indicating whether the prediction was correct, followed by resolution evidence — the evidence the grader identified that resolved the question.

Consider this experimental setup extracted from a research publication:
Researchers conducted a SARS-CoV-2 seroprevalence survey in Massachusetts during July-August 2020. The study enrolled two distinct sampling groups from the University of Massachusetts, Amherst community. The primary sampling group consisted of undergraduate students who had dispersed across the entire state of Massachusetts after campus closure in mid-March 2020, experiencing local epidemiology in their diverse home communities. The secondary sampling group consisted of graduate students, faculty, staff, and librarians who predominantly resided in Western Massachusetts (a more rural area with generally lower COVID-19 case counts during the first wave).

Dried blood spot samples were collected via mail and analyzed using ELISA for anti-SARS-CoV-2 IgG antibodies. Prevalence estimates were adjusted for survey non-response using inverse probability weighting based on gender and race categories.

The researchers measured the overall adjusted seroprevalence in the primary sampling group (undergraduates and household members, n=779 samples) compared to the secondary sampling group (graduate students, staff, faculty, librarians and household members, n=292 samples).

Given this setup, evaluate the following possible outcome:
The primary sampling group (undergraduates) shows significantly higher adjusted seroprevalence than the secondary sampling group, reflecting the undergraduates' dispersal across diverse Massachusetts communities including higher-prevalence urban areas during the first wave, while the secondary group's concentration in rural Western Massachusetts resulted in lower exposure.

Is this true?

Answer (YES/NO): NO